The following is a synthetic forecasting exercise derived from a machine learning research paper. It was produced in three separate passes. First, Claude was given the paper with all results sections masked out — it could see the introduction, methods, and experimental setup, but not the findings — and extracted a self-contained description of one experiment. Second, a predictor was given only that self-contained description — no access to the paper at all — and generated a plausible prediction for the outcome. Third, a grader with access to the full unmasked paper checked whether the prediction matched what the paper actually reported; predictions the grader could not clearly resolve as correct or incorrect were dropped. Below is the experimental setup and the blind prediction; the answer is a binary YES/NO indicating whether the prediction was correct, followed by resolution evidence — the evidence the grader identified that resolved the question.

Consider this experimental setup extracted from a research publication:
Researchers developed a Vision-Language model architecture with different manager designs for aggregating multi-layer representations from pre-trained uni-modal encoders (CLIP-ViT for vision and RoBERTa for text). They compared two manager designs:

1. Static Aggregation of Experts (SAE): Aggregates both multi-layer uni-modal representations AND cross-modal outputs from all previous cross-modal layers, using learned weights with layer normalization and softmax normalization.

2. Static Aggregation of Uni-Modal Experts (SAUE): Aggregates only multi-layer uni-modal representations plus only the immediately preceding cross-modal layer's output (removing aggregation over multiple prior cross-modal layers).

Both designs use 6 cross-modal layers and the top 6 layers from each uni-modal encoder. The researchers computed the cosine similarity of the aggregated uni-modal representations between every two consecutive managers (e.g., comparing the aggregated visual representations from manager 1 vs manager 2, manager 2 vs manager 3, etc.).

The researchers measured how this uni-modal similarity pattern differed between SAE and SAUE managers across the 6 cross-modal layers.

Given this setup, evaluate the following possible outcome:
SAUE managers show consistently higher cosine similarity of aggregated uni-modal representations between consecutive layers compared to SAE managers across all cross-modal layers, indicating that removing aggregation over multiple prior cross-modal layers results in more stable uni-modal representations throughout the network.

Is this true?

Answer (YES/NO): NO